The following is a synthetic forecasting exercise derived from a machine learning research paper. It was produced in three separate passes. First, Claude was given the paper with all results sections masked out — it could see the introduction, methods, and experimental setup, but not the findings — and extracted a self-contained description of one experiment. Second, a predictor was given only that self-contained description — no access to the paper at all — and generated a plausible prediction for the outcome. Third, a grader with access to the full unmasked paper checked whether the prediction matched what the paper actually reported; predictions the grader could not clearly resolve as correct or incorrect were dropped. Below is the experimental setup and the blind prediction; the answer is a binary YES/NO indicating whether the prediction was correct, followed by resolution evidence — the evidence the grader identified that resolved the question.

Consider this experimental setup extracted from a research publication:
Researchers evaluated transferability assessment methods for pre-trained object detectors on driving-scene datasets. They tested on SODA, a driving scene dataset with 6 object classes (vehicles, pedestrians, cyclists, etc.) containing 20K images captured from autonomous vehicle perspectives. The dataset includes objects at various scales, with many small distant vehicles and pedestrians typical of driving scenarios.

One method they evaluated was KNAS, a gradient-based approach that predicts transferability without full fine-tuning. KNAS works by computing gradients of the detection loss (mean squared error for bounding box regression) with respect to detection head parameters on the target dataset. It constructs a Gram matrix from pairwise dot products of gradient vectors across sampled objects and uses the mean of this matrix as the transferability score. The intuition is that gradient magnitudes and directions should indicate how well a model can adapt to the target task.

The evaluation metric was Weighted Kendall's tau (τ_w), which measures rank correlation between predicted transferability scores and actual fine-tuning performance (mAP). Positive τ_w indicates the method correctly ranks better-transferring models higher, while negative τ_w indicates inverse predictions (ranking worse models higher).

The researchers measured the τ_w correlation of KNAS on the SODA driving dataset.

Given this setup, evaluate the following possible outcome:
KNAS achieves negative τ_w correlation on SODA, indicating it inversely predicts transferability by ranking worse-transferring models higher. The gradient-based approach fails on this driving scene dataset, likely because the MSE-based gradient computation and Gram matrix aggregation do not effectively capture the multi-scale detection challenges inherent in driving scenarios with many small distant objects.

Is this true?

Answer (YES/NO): YES